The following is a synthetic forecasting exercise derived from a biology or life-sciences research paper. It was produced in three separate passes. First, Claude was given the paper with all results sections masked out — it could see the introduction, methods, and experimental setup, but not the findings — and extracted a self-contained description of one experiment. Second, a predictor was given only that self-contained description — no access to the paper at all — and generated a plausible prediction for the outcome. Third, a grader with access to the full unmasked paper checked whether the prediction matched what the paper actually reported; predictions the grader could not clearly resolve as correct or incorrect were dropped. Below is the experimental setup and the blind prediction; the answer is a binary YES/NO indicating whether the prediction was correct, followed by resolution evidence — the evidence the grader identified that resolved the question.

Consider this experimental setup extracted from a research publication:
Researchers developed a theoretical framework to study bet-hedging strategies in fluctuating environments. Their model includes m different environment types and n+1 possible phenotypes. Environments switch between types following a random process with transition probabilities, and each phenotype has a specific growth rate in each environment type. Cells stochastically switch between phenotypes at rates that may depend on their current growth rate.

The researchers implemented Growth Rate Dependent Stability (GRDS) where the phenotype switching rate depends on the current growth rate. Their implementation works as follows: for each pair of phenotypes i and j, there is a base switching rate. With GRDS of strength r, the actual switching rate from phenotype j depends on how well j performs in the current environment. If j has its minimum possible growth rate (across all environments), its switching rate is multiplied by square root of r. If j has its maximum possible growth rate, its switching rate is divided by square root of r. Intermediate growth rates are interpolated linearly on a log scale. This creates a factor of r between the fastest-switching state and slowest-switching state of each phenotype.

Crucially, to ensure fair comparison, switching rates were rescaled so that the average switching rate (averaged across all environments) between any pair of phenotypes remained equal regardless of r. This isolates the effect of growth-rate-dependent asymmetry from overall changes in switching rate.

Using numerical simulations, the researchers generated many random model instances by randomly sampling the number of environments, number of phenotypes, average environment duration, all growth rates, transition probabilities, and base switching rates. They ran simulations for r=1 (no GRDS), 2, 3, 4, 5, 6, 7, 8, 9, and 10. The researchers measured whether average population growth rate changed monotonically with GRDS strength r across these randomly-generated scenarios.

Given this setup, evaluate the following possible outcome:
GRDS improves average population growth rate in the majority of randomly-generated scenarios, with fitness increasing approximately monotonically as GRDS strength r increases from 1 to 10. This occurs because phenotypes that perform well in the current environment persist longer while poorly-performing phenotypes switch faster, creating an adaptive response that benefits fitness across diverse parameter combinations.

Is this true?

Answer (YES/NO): YES